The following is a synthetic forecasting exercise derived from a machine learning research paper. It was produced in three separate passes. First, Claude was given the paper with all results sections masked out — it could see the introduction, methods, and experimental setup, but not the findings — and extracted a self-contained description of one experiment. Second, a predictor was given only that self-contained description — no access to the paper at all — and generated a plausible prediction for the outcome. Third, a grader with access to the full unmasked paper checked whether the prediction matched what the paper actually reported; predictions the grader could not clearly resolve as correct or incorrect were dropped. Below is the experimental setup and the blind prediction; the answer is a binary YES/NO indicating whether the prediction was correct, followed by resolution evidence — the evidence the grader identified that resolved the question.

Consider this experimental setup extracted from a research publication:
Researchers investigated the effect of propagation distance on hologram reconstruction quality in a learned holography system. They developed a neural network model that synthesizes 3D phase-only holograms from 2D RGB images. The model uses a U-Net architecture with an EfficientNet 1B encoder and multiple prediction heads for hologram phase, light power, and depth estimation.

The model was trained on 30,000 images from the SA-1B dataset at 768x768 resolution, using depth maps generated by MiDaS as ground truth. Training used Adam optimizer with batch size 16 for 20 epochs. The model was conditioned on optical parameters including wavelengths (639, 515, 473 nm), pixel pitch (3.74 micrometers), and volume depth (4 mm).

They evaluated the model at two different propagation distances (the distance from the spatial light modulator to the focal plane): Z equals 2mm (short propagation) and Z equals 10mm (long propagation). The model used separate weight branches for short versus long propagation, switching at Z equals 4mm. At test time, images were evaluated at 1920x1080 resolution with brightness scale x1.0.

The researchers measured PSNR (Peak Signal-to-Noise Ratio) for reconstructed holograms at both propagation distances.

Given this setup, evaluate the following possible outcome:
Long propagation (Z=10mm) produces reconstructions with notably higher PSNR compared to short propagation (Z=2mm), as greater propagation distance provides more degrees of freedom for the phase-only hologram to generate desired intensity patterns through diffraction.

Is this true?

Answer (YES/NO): NO